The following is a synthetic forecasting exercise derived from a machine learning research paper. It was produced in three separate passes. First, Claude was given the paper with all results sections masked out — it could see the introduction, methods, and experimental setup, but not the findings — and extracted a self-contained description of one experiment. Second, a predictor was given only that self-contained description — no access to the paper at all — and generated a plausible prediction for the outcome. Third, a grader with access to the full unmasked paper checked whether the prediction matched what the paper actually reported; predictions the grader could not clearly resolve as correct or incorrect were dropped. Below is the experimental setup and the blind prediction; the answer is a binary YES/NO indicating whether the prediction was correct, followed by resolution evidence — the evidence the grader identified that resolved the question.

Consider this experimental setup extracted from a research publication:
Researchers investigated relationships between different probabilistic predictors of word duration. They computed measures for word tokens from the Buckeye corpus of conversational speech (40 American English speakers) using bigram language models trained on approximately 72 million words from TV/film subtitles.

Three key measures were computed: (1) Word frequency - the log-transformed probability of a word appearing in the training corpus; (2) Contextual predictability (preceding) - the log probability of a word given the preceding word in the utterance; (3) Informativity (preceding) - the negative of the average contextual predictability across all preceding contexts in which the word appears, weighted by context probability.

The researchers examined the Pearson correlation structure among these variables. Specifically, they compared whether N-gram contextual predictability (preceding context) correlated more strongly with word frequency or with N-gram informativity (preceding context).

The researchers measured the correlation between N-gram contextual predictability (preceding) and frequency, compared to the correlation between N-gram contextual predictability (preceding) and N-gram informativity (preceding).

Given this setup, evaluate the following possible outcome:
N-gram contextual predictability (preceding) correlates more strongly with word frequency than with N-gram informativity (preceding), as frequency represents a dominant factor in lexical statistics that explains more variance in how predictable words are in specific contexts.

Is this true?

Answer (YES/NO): YES